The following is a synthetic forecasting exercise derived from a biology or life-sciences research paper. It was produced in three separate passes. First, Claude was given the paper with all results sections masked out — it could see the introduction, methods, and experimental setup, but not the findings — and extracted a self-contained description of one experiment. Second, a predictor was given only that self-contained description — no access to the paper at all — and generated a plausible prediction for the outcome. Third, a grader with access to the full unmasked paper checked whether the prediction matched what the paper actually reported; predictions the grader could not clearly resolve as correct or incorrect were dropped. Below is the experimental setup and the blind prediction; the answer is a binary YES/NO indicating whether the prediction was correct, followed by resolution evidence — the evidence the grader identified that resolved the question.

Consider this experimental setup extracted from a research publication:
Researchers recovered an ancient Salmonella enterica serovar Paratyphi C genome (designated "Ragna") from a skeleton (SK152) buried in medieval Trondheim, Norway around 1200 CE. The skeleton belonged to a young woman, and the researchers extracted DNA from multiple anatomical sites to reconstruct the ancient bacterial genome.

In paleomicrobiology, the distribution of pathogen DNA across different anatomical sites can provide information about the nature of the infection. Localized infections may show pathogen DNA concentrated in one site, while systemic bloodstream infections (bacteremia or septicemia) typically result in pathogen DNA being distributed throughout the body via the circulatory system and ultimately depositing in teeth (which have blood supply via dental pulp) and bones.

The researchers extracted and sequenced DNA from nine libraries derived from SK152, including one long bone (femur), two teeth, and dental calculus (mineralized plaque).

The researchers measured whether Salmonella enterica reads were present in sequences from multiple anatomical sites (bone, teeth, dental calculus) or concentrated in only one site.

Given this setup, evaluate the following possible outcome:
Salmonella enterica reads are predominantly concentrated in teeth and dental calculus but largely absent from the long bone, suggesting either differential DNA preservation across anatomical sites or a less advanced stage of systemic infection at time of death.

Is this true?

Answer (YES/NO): NO